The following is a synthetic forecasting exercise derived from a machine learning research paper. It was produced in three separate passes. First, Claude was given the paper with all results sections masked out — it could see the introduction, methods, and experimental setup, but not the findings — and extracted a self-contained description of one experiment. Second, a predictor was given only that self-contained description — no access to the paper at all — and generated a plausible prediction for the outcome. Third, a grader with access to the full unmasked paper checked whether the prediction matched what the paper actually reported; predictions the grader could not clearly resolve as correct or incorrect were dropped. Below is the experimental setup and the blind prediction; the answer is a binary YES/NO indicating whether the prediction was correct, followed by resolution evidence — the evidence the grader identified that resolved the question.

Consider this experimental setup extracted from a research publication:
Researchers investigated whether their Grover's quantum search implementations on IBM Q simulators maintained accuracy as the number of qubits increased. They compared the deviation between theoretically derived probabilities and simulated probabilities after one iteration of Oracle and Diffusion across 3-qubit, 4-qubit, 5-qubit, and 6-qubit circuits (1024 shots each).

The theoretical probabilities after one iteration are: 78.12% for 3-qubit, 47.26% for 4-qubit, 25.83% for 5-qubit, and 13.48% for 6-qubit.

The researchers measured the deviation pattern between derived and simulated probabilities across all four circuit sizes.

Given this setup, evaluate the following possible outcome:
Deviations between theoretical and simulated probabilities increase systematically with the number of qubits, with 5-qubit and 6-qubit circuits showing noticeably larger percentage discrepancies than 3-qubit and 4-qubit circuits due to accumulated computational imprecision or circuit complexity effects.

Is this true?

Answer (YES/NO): NO